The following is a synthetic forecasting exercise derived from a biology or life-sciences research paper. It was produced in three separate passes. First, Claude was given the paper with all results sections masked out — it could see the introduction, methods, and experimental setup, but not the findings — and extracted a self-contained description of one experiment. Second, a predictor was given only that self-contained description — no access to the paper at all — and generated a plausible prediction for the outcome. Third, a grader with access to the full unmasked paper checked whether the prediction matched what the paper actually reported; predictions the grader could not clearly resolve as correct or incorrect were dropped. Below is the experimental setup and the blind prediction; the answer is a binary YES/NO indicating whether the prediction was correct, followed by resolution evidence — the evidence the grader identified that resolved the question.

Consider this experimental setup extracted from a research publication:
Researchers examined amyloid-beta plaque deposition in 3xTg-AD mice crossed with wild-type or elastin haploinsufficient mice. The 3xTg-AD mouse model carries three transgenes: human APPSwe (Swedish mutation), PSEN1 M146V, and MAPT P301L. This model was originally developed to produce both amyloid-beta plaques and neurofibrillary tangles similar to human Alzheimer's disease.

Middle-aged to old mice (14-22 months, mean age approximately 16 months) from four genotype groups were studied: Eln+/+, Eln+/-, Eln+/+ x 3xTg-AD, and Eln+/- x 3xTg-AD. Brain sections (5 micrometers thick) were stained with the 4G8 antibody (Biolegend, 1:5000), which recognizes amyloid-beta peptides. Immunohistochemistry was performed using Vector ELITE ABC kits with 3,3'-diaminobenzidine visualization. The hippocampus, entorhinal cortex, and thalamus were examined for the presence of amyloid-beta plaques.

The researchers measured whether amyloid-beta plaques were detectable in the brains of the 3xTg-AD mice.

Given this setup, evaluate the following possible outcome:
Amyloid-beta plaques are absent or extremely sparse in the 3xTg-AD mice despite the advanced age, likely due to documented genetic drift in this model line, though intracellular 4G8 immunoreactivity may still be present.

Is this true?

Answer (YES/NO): YES